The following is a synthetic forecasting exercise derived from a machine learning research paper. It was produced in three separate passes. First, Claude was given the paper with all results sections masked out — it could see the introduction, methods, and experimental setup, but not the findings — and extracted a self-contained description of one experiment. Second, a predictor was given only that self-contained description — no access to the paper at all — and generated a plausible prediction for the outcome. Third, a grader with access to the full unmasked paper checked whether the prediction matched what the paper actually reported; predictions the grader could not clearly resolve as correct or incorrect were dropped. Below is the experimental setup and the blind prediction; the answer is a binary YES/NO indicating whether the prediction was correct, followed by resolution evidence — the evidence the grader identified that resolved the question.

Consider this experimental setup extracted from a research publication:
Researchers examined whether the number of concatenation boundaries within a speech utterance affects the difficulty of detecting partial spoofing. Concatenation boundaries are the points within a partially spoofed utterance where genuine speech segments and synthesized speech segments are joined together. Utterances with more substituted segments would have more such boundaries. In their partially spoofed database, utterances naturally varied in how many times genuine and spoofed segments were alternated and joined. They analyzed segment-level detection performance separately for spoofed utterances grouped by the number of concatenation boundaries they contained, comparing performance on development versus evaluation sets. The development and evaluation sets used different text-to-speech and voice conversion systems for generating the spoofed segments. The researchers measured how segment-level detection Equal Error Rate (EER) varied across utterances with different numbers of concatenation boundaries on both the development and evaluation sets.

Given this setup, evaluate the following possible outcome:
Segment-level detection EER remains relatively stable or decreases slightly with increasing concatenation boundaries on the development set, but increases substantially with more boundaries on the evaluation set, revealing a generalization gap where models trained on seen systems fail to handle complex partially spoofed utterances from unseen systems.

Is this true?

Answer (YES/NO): NO